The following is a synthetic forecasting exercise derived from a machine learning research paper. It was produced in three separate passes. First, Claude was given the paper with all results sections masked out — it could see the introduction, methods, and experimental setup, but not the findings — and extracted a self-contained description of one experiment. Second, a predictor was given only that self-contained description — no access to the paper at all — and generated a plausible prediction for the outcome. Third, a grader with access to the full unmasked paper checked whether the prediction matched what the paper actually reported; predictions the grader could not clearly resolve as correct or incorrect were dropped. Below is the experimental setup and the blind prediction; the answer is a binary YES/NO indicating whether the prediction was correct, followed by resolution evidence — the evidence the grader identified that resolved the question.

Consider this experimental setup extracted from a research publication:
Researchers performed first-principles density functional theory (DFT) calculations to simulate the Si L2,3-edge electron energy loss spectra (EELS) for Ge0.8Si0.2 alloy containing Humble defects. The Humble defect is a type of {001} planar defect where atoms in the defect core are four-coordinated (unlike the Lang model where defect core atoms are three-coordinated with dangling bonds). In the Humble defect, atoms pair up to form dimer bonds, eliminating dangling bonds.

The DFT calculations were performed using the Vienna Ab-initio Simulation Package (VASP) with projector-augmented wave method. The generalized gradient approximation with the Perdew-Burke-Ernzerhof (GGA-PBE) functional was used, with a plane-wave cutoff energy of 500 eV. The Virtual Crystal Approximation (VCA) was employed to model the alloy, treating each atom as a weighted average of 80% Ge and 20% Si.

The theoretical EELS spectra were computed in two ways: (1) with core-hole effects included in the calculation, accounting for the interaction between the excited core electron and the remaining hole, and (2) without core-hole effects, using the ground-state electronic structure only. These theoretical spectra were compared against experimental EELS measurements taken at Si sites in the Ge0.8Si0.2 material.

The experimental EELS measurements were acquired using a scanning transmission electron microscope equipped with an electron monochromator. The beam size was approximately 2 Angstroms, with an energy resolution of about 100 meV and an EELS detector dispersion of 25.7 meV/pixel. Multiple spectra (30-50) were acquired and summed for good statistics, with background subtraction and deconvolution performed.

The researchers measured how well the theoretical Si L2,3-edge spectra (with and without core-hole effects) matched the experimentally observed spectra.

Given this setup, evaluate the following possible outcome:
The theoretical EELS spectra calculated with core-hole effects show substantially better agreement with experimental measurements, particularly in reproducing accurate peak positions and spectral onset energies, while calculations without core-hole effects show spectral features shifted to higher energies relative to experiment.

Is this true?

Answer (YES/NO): NO